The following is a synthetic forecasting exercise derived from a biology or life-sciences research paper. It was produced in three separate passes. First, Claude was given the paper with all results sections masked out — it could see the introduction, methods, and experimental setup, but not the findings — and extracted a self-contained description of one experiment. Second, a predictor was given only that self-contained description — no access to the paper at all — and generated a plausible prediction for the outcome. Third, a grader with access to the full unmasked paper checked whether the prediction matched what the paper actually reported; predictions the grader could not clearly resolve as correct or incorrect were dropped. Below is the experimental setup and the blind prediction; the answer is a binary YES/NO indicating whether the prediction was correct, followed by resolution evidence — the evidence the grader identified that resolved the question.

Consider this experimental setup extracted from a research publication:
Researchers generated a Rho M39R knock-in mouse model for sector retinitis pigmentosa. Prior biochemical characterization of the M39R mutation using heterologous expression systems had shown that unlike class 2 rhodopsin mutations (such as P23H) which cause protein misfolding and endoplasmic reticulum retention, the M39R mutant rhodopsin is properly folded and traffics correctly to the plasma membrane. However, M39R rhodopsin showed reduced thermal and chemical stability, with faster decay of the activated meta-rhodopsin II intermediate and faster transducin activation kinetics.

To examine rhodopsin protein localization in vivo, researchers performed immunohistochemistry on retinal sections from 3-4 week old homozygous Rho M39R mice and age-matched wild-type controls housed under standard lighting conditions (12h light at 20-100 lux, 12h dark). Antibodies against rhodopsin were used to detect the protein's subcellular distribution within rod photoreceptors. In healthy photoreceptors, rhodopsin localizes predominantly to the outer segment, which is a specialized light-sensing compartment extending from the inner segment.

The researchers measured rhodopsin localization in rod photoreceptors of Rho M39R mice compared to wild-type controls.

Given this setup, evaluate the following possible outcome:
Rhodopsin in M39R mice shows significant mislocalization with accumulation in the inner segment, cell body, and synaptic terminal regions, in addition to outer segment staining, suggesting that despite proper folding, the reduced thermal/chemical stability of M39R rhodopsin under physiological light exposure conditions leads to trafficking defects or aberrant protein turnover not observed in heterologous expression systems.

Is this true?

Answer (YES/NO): NO